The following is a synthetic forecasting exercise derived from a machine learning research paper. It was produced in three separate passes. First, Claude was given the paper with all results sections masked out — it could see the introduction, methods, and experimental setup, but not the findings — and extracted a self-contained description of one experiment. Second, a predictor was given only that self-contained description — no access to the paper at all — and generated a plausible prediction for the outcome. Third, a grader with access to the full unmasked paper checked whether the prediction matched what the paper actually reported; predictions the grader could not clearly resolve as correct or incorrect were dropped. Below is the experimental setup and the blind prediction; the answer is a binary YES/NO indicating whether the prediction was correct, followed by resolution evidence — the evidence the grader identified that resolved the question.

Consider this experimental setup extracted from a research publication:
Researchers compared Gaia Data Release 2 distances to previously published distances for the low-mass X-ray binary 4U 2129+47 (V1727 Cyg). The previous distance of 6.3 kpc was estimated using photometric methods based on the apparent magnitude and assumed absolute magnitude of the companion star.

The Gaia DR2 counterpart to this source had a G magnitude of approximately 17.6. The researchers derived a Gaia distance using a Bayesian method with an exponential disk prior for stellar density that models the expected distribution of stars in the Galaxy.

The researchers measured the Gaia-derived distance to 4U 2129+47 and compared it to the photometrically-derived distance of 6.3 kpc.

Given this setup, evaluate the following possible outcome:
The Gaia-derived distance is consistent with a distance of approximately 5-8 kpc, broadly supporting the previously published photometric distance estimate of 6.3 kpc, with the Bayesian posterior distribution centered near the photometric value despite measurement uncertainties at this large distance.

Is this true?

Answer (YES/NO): NO